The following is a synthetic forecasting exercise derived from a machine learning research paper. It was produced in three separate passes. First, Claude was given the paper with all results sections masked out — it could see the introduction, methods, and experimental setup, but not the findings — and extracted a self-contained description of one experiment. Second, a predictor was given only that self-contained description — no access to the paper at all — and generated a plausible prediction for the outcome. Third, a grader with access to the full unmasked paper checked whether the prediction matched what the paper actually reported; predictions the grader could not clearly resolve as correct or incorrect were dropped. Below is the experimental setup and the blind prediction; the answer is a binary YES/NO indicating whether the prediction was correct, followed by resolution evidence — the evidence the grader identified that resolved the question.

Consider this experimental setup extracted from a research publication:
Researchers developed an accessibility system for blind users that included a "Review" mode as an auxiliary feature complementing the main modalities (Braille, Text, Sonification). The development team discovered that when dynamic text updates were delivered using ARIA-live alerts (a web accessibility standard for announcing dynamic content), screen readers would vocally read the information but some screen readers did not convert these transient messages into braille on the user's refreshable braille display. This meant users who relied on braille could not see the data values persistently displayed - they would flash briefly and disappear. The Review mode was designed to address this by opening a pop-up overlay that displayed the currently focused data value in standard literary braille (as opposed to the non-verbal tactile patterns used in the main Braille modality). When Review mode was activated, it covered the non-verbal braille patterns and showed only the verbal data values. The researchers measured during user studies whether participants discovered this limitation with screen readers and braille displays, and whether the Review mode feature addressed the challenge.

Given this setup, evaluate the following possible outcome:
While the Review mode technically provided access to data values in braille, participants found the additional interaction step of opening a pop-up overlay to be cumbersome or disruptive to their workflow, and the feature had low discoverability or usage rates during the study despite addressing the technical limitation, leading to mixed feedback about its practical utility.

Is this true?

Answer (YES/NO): NO